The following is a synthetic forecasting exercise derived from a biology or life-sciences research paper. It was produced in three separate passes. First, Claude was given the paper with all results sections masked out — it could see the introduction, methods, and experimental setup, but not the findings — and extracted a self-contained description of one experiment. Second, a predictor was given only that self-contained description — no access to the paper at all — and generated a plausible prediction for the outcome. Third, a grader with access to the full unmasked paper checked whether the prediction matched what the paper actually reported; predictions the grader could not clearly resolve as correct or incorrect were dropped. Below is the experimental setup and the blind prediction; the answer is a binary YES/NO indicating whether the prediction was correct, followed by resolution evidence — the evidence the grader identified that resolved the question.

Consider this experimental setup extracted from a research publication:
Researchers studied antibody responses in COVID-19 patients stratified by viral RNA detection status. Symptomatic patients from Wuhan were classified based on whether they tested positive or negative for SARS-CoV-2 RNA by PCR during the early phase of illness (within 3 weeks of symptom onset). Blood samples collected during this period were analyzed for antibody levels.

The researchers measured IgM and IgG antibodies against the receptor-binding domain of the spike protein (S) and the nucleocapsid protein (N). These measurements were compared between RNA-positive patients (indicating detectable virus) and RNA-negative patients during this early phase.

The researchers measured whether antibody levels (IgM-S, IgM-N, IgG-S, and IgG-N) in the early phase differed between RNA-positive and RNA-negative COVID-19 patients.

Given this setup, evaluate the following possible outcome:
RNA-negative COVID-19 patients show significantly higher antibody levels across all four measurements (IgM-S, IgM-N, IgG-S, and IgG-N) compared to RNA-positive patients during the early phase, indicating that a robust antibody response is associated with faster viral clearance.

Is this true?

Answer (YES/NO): YES